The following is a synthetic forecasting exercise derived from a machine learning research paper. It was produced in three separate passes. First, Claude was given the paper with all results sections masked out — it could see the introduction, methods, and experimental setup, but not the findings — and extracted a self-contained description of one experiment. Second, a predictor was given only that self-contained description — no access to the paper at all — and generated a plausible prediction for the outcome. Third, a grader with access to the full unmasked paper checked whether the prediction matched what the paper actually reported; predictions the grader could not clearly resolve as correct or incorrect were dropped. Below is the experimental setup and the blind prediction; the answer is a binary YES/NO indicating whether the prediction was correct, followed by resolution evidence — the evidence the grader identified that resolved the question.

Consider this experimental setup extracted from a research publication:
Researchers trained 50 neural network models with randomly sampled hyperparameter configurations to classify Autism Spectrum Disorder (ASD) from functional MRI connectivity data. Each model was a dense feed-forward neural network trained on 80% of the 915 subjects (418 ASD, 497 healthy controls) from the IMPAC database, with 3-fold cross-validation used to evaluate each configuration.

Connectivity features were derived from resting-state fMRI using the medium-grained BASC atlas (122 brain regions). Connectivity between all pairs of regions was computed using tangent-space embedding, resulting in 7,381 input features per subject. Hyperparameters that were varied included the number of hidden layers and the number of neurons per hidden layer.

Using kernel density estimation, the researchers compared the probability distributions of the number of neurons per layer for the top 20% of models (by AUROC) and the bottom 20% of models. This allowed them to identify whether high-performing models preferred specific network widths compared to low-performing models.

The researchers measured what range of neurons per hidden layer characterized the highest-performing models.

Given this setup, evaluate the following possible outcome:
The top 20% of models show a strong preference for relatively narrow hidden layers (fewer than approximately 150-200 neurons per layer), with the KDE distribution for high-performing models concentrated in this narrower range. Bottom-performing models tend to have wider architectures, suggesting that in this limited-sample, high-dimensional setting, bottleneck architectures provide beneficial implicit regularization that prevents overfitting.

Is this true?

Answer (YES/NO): YES